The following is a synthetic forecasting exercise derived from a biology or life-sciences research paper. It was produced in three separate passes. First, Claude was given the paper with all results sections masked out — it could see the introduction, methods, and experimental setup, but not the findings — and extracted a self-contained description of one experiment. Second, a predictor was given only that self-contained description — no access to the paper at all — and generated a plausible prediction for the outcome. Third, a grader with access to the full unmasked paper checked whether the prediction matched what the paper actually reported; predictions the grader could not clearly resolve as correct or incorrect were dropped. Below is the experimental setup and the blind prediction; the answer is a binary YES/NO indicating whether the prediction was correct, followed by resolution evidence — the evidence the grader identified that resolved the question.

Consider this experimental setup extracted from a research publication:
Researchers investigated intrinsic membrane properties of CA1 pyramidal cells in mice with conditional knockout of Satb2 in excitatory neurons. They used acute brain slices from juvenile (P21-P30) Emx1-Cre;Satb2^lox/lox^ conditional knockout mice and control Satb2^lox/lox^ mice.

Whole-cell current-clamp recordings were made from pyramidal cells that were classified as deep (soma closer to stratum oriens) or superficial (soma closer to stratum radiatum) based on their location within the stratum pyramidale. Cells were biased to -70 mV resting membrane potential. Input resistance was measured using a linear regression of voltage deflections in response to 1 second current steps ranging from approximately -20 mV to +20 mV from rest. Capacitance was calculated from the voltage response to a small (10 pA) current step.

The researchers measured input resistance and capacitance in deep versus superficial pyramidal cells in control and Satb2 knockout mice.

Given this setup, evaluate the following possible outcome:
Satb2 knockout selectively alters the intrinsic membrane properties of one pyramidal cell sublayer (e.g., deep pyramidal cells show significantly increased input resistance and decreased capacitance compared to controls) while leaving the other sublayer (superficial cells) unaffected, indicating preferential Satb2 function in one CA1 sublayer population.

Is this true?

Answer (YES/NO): NO